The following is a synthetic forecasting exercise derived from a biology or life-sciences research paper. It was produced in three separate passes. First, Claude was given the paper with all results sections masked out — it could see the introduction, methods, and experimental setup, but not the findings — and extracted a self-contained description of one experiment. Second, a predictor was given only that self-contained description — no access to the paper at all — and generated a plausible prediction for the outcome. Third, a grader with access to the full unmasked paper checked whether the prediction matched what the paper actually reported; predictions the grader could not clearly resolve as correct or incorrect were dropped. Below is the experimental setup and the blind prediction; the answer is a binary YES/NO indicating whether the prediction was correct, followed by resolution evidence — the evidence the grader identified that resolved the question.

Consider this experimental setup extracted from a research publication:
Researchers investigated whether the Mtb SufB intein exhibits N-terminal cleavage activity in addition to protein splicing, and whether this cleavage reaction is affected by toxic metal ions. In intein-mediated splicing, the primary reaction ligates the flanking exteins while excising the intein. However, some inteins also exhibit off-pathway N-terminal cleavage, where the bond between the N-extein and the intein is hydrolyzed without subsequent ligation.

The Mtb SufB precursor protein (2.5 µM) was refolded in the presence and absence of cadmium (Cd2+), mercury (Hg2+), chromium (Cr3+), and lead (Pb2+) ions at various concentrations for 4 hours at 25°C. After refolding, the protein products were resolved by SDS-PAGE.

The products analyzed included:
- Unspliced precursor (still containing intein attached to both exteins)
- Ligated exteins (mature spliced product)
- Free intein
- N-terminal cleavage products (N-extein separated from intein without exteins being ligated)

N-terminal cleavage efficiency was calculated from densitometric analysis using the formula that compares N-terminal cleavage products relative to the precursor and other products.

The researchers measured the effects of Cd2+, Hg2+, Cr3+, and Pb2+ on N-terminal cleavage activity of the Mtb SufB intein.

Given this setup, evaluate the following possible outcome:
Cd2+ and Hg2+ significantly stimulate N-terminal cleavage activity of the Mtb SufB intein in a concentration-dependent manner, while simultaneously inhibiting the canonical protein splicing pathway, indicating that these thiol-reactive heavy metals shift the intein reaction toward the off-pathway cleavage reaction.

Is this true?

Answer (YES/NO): NO